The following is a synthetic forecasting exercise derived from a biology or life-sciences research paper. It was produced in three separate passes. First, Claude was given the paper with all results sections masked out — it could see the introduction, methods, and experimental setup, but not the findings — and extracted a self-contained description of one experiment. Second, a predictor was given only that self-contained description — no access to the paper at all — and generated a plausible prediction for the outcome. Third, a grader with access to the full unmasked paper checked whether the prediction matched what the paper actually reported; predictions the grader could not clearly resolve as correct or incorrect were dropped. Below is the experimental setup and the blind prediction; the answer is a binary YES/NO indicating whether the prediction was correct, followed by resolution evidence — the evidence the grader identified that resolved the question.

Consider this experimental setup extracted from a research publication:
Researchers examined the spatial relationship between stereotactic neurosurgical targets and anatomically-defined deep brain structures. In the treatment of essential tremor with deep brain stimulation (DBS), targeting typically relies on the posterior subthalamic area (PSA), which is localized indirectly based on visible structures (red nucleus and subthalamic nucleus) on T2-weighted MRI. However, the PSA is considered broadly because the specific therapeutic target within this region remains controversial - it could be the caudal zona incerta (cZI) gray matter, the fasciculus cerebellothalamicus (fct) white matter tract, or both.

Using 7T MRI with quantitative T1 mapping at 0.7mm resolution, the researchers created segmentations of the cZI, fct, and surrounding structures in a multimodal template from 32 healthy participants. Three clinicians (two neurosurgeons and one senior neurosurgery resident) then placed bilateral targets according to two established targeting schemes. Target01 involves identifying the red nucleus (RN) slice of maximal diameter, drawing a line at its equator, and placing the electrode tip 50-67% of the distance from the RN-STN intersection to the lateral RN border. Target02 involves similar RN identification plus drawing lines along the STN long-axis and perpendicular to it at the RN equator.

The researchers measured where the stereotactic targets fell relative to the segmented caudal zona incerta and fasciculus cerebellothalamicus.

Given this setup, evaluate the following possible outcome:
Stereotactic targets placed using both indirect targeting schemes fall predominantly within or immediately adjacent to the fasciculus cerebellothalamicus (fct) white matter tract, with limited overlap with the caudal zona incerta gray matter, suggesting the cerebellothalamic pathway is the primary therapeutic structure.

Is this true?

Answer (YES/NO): NO